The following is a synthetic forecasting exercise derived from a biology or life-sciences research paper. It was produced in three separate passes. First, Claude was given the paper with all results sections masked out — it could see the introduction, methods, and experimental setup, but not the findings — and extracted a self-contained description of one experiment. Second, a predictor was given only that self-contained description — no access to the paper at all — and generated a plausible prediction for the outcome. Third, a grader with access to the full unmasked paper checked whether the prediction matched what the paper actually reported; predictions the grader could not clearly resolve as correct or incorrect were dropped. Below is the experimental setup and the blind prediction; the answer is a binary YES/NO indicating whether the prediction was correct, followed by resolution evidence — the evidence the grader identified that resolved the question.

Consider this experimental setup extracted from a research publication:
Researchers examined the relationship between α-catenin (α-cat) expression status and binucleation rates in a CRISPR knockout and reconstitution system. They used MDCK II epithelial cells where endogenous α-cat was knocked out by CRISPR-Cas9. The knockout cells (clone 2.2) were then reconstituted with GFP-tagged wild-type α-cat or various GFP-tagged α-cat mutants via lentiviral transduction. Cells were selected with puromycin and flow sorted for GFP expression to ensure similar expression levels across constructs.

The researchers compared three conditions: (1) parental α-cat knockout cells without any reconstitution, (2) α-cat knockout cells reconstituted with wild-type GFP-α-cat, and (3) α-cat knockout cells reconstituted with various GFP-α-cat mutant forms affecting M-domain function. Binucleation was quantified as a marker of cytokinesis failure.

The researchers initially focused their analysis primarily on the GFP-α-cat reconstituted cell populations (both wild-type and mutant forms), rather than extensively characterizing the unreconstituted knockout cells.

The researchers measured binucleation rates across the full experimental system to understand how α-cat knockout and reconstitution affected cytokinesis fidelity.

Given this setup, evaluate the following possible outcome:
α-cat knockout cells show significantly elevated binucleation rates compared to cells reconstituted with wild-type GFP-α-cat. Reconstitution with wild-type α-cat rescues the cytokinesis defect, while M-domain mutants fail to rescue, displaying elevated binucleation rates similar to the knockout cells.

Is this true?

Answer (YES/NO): NO